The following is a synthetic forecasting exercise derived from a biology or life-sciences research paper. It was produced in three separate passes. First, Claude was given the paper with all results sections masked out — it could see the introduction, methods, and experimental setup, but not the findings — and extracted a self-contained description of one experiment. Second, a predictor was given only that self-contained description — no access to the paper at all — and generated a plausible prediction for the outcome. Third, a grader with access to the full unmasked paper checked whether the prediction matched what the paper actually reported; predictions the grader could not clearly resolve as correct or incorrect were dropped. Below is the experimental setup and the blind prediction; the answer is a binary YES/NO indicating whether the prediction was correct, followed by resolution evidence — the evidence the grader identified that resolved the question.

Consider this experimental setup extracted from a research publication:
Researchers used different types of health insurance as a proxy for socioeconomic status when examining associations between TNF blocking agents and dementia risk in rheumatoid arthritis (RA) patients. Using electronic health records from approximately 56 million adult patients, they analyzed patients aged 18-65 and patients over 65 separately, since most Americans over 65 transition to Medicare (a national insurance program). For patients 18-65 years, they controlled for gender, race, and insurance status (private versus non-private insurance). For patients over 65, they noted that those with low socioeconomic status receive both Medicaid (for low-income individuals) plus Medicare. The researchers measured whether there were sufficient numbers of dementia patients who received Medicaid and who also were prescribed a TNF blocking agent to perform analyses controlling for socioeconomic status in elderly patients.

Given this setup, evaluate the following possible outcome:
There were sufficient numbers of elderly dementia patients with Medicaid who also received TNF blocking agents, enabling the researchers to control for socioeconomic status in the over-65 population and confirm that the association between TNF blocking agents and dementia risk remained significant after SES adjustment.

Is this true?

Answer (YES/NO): NO